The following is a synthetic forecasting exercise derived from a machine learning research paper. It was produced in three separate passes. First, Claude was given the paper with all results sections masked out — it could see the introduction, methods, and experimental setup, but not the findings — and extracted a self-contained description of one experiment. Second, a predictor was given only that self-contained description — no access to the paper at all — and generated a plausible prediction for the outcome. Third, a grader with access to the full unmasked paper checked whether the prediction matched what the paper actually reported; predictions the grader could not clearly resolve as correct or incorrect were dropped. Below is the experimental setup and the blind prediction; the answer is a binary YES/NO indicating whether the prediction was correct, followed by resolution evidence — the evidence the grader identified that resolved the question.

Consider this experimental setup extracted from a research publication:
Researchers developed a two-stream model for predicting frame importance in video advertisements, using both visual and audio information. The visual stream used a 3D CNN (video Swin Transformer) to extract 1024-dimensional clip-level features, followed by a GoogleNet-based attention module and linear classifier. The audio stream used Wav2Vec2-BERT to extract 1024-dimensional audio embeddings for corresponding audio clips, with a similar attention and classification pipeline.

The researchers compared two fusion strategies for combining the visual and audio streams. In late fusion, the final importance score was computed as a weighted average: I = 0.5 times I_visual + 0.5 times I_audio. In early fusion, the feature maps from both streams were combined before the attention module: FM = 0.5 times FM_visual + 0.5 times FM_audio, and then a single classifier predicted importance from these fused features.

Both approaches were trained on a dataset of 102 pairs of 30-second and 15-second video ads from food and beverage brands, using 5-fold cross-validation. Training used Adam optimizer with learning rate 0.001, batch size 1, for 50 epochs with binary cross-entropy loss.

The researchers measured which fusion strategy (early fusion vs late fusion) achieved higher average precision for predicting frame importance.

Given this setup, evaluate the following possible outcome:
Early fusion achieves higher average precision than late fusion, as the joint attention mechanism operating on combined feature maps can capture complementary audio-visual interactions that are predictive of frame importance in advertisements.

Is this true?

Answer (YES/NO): YES